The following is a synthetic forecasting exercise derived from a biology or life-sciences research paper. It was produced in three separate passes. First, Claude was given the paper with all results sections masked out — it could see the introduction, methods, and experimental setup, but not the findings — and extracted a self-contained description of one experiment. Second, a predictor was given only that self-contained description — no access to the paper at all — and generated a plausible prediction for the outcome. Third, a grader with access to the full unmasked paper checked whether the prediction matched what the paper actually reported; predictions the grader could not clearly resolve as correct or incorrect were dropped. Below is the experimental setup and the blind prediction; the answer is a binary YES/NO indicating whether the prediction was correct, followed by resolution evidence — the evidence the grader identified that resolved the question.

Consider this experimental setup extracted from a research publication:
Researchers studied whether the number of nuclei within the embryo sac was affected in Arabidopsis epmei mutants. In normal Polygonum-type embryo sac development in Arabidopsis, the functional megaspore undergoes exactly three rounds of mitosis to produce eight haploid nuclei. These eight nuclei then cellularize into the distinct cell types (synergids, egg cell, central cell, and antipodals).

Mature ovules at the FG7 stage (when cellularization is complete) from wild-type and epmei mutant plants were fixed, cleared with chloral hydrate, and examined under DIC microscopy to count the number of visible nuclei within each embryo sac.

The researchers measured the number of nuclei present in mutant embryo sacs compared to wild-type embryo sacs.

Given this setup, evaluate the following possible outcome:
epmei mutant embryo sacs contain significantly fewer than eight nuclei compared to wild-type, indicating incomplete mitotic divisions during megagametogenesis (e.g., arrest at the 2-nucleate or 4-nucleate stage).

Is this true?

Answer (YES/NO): NO